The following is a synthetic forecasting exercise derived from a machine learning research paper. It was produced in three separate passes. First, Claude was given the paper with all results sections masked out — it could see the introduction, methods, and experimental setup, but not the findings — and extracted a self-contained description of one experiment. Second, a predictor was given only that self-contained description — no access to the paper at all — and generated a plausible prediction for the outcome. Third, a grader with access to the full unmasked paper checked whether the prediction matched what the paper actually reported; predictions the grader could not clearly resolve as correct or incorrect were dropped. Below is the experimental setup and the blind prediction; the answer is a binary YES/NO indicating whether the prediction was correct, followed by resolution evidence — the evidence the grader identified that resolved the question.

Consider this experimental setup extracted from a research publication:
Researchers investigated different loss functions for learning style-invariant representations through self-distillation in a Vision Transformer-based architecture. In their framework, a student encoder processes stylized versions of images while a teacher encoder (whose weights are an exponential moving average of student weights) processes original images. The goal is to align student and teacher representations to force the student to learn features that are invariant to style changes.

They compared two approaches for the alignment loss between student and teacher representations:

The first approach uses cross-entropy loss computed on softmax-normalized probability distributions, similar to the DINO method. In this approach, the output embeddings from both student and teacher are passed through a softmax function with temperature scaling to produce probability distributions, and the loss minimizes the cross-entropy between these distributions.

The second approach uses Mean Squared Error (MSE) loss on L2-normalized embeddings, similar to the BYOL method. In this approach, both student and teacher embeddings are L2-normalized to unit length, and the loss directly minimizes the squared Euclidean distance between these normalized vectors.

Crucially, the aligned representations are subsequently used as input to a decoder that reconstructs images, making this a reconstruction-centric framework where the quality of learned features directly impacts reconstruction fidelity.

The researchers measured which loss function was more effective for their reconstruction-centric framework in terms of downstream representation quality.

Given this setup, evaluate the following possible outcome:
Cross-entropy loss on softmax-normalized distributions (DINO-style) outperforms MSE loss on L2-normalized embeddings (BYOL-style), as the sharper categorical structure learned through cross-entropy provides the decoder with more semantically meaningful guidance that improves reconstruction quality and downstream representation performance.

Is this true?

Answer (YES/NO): NO